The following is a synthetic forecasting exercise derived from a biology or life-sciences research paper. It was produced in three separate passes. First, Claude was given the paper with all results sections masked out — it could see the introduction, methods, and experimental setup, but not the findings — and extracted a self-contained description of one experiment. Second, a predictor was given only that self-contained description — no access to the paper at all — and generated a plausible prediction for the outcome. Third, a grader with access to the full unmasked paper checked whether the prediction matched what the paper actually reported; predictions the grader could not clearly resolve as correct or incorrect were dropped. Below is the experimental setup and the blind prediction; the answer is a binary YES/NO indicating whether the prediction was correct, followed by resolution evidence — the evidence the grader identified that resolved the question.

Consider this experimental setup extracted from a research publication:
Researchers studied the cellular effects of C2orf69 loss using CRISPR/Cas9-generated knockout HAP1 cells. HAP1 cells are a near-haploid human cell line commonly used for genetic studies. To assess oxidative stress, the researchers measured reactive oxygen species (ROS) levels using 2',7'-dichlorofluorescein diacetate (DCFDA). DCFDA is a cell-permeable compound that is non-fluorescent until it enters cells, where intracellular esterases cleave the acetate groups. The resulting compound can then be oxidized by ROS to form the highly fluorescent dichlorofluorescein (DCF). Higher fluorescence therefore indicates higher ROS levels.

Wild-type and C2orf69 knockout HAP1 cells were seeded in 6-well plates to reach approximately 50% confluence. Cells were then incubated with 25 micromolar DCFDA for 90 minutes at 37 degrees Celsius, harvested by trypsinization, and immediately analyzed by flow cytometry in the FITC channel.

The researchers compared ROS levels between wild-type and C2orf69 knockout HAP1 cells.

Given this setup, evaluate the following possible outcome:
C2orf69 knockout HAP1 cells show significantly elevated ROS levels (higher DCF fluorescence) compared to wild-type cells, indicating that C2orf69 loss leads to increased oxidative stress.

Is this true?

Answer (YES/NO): YES